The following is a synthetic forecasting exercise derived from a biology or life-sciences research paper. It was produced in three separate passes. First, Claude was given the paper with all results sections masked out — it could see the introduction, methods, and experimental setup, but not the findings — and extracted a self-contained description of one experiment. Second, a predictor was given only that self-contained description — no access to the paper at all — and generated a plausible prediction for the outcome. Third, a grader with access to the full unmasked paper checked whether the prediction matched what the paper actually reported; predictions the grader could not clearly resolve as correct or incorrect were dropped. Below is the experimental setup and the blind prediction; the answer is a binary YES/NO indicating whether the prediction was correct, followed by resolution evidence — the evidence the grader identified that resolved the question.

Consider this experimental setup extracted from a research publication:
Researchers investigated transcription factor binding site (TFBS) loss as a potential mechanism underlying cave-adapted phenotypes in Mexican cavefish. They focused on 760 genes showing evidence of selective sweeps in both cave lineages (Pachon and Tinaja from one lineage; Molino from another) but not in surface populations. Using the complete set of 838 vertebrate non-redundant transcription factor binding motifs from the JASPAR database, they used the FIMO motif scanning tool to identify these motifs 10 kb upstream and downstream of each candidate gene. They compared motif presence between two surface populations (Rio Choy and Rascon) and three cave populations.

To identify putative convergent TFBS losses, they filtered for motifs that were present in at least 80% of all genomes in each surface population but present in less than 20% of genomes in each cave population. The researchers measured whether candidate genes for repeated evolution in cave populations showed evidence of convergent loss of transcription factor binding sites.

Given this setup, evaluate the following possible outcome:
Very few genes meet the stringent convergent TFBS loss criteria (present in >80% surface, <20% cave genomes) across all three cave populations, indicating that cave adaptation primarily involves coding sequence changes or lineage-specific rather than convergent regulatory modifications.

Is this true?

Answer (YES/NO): NO